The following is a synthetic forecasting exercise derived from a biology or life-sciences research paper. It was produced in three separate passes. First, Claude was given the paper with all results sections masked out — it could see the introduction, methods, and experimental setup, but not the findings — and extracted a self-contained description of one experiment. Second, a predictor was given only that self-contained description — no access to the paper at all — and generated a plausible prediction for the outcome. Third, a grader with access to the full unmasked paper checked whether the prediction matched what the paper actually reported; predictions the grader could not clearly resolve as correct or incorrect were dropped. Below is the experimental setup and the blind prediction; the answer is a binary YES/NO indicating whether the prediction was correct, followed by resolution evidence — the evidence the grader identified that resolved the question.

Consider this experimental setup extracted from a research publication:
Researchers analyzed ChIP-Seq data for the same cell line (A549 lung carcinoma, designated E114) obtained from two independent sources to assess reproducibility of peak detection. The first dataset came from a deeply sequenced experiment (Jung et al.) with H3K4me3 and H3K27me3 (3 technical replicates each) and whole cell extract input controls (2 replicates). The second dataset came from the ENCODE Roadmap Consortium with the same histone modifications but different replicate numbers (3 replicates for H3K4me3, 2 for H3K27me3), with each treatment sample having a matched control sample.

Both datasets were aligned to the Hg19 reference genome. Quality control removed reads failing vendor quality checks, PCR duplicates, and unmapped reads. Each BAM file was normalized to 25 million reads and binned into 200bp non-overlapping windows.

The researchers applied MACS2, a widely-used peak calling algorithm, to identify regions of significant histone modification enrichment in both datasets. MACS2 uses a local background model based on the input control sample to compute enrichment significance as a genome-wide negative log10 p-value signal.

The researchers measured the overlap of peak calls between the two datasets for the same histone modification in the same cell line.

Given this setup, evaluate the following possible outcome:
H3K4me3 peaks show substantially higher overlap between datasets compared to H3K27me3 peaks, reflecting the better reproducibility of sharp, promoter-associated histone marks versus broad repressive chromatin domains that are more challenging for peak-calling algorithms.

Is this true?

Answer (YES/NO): NO